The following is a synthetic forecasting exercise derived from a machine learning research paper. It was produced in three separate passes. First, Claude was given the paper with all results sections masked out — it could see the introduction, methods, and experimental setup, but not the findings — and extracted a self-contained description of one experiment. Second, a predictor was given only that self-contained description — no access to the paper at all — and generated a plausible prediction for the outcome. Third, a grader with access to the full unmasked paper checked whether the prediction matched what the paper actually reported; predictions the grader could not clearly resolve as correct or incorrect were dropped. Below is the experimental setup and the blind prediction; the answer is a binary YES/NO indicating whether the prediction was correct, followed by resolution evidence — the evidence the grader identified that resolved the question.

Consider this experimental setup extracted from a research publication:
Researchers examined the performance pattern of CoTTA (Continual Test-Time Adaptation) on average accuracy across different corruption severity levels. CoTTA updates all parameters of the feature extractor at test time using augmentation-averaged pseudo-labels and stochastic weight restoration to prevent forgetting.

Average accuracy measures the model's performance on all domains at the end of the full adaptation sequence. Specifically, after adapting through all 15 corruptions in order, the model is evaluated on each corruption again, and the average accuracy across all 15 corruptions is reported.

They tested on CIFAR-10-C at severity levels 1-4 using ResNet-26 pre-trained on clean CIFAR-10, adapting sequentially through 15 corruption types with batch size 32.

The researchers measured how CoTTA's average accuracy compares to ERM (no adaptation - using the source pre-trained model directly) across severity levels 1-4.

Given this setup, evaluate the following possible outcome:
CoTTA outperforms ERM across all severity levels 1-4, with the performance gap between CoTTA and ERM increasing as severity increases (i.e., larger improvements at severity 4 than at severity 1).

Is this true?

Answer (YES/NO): NO